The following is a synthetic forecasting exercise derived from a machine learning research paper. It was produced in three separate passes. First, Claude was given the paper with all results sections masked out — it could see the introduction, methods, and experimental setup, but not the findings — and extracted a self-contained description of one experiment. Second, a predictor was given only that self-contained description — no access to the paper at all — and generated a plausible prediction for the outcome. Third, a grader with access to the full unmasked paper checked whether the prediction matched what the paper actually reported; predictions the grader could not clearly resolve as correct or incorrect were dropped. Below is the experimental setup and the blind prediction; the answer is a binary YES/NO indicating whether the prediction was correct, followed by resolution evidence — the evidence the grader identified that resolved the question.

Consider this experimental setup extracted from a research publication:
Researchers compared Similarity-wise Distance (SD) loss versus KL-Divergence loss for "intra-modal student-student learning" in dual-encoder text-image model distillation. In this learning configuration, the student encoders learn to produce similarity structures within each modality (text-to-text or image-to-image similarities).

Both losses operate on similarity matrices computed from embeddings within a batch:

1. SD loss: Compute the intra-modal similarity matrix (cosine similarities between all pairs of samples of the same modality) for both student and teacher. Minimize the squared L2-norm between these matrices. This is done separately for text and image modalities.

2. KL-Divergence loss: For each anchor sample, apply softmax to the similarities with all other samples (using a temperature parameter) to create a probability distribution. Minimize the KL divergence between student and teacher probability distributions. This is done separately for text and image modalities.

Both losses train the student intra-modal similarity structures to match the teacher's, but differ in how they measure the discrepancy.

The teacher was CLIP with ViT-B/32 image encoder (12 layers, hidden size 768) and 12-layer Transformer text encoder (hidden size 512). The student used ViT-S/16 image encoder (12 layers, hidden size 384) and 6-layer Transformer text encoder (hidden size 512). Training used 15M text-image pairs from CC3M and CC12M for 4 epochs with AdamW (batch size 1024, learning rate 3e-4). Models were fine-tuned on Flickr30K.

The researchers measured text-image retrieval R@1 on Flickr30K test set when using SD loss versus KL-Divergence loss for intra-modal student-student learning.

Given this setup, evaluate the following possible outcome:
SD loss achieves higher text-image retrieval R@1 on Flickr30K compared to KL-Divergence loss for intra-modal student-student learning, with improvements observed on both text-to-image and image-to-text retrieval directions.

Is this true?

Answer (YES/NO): NO